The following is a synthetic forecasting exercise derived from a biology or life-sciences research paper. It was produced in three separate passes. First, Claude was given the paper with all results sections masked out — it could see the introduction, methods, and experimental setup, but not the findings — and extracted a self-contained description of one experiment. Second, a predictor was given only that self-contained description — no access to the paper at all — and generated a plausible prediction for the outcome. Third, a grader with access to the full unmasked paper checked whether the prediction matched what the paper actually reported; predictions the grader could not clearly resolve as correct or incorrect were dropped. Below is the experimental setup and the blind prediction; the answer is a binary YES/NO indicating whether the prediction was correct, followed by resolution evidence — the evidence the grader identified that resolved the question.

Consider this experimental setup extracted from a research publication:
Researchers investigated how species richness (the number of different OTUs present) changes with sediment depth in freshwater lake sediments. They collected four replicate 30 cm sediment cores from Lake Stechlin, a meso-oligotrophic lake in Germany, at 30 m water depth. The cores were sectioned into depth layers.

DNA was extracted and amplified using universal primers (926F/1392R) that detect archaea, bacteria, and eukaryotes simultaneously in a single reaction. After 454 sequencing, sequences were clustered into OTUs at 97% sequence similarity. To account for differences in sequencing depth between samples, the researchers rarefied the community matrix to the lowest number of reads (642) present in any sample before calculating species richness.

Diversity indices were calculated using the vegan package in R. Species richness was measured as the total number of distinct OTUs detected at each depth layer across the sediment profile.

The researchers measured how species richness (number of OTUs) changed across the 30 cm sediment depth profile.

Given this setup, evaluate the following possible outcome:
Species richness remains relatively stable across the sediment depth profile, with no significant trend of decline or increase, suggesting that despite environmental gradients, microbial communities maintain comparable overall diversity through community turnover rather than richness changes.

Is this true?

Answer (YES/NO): NO